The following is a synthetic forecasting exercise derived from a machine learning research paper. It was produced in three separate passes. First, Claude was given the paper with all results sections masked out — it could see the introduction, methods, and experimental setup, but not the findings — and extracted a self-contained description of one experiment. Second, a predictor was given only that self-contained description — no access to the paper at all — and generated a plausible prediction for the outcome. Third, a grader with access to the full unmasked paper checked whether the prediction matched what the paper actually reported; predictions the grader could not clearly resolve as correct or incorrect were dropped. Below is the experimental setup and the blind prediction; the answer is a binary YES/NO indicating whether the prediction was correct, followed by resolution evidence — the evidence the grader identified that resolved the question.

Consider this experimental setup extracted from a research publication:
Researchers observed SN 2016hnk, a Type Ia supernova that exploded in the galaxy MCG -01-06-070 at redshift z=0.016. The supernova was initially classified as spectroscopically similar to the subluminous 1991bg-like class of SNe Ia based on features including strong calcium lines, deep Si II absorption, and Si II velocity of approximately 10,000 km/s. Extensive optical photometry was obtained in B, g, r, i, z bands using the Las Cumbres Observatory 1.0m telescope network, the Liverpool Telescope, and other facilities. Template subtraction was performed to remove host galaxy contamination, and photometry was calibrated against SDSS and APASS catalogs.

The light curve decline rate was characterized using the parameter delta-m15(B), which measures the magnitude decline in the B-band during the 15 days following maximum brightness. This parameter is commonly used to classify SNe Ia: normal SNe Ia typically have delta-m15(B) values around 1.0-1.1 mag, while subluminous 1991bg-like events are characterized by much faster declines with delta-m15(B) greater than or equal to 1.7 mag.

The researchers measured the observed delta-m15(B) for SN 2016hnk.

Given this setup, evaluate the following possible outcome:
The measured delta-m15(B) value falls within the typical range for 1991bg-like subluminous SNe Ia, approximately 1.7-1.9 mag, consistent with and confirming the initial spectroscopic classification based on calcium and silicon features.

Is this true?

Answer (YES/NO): NO